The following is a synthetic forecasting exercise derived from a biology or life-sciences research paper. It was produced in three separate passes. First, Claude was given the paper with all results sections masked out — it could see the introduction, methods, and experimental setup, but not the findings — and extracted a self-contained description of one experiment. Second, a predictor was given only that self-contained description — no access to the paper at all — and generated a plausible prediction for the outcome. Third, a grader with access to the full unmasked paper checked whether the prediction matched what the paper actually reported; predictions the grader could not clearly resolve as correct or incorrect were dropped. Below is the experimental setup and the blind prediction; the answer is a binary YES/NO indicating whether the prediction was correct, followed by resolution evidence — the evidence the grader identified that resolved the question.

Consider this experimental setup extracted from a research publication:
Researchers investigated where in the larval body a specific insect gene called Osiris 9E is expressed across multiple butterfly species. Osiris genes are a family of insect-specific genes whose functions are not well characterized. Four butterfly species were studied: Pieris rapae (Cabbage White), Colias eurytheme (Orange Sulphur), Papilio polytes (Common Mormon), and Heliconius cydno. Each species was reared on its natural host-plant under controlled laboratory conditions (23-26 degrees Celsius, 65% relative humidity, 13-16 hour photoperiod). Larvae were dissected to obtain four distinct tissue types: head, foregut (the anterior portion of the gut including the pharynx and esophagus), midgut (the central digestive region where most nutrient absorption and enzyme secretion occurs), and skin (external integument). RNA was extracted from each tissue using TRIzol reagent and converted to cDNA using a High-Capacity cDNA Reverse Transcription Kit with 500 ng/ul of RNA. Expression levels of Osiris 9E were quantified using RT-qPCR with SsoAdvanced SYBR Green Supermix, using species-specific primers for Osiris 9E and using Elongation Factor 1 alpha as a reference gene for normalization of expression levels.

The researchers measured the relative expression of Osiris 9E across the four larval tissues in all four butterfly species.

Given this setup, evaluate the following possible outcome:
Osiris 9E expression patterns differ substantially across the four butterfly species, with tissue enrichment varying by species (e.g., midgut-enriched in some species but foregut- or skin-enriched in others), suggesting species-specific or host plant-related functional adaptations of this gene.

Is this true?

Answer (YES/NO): NO